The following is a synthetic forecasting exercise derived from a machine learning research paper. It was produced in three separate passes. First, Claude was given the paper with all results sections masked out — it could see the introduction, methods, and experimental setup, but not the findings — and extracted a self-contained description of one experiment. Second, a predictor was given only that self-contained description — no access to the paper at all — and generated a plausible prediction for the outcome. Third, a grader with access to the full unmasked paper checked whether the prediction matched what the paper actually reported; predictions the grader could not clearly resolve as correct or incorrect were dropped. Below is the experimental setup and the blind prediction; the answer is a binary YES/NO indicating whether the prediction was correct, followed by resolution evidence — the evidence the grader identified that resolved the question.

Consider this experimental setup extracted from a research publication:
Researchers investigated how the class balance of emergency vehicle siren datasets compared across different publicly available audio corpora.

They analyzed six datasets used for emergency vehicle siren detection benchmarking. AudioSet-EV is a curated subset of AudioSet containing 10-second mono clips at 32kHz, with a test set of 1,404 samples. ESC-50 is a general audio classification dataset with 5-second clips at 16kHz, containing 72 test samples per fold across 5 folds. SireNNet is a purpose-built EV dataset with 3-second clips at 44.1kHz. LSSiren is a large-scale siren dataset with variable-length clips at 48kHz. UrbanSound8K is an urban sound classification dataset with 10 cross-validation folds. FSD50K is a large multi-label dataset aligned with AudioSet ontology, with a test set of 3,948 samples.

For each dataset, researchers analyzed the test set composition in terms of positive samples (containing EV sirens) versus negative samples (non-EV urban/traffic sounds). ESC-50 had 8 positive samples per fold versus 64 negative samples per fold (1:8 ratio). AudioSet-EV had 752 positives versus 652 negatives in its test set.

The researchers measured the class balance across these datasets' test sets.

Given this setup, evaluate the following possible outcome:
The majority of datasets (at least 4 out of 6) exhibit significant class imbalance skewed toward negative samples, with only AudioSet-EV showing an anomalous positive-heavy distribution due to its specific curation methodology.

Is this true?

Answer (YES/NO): NO